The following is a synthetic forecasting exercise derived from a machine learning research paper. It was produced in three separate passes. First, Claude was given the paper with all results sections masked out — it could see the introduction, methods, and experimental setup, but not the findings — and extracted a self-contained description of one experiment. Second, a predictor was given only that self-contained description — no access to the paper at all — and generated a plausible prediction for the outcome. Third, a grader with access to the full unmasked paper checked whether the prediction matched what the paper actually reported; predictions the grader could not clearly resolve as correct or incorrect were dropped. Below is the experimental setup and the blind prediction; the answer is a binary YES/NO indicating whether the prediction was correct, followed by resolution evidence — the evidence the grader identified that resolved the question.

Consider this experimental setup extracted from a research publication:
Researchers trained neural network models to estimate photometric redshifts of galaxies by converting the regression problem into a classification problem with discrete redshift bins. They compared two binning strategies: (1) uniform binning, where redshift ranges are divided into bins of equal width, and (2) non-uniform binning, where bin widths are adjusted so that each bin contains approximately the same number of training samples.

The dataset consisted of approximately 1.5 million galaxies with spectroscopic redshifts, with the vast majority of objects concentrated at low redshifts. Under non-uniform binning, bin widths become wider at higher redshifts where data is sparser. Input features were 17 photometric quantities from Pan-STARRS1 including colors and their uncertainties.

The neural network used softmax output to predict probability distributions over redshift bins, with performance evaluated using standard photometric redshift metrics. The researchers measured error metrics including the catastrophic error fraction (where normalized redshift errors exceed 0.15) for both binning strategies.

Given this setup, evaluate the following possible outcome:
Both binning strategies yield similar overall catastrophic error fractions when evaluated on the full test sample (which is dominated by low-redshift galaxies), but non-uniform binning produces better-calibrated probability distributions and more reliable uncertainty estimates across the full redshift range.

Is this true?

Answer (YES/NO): NO